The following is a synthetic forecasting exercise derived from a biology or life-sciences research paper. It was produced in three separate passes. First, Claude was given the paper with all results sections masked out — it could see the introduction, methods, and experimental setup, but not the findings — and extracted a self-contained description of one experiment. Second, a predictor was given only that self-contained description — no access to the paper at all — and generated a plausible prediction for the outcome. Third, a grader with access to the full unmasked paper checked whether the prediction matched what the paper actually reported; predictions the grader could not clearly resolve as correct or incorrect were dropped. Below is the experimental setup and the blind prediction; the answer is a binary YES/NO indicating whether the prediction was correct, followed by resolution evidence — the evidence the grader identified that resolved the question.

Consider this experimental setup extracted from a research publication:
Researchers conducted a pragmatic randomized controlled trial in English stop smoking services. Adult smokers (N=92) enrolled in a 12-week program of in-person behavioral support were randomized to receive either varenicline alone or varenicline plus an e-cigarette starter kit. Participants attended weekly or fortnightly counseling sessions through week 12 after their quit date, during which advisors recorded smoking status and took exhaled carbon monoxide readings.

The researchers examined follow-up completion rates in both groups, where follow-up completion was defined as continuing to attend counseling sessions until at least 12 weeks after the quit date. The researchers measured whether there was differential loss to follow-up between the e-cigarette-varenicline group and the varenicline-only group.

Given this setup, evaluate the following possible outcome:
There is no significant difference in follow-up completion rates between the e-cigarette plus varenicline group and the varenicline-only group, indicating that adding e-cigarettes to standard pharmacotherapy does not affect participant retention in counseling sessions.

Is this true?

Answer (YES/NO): NO